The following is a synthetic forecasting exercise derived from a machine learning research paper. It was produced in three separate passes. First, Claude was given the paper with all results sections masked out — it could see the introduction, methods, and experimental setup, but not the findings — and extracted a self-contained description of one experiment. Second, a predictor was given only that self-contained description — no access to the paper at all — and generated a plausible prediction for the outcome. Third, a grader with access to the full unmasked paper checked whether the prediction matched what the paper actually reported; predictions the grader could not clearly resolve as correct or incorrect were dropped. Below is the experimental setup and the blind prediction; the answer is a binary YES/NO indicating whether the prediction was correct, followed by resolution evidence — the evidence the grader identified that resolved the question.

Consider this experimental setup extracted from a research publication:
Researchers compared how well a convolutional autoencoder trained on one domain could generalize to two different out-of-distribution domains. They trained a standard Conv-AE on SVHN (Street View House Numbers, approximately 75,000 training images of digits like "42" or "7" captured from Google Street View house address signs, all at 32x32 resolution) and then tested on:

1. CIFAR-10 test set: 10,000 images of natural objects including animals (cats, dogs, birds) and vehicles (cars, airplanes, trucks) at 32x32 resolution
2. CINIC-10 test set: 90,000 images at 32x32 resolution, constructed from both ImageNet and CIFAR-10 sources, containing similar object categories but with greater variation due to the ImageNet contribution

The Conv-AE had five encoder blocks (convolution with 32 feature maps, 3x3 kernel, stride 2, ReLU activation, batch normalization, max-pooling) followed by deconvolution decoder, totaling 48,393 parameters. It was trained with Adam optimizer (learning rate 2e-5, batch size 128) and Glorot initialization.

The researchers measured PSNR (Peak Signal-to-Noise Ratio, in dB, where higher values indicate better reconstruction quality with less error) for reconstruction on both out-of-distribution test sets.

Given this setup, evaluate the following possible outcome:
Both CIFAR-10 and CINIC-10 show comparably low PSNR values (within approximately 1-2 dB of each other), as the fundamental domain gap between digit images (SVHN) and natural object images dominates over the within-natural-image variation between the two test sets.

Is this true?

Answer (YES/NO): YES